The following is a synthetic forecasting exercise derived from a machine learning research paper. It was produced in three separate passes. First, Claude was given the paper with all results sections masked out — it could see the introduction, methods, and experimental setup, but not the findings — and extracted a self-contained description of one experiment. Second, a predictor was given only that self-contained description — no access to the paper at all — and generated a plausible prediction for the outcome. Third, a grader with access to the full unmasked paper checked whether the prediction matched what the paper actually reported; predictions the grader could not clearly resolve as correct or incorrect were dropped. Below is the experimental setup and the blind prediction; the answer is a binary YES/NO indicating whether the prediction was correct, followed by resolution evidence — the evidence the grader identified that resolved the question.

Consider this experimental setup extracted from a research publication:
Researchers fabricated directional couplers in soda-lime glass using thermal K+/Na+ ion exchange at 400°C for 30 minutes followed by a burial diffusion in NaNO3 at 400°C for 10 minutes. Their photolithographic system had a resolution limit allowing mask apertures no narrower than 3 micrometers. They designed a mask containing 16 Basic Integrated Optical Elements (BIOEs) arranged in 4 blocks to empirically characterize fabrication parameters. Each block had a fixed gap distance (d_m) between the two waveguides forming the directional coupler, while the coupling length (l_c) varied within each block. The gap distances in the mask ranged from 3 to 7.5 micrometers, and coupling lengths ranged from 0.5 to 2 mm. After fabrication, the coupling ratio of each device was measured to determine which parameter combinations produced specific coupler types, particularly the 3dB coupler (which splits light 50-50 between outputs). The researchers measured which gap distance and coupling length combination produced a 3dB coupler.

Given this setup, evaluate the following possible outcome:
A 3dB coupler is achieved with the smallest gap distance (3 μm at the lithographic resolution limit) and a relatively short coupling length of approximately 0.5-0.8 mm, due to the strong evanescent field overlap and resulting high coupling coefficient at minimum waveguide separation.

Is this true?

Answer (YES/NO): NO